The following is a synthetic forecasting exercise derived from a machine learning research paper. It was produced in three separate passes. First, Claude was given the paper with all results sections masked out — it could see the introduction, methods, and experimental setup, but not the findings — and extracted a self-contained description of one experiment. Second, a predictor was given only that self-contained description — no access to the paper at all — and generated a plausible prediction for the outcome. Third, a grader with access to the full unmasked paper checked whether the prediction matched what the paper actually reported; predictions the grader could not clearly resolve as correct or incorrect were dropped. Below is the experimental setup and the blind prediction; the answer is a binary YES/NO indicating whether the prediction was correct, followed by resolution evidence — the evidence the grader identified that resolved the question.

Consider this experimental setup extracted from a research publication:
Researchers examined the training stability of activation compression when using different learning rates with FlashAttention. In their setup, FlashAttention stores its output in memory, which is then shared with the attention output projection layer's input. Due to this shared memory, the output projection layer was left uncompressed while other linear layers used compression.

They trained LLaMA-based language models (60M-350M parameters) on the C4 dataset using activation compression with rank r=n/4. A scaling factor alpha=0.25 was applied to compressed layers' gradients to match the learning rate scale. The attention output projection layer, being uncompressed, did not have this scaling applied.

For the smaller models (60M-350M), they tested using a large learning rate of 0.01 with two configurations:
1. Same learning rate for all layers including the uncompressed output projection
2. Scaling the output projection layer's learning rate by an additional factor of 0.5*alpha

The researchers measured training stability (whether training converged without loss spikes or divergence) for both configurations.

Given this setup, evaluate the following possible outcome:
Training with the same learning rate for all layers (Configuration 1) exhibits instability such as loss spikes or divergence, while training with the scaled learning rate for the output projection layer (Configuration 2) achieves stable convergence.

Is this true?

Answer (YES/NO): YES